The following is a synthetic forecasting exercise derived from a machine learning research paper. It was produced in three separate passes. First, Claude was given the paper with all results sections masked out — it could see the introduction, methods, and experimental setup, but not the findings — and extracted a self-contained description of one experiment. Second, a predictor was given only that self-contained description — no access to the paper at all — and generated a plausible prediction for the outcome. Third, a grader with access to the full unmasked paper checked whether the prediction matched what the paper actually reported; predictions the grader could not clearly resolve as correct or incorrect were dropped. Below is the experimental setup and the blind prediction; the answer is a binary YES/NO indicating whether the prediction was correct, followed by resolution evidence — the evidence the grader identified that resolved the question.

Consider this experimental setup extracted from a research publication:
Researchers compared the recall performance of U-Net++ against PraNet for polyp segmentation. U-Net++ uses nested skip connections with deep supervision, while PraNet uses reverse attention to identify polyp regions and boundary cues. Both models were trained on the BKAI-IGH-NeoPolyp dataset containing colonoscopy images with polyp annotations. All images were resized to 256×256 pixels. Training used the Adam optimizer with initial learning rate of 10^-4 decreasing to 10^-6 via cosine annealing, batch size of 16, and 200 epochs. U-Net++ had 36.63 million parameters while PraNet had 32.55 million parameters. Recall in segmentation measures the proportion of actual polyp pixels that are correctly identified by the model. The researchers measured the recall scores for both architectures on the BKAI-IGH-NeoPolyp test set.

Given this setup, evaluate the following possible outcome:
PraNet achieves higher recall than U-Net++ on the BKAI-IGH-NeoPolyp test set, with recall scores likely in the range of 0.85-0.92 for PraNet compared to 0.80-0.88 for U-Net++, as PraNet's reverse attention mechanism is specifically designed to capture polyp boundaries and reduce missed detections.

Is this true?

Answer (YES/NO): NO